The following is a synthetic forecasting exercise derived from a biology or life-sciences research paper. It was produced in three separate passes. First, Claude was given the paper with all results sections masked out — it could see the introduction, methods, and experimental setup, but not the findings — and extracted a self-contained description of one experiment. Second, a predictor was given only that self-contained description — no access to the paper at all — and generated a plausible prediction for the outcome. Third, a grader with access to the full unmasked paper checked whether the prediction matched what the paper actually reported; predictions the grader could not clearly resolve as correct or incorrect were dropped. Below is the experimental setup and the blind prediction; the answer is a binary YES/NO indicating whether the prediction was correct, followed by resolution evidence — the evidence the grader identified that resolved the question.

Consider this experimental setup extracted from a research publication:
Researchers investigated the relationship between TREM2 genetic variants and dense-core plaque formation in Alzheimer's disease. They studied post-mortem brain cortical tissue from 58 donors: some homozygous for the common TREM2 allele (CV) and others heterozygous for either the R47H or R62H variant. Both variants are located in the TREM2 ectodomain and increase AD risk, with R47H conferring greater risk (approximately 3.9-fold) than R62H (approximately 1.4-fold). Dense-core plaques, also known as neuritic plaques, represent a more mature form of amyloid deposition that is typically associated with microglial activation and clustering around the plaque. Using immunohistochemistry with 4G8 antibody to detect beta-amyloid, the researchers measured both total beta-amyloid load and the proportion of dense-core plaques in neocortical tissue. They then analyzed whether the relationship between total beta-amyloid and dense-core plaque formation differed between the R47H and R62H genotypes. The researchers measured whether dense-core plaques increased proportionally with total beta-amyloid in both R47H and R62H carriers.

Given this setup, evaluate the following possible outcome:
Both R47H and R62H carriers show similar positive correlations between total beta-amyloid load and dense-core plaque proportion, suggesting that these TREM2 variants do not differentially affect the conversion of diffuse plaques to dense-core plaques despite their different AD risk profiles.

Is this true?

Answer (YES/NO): NO